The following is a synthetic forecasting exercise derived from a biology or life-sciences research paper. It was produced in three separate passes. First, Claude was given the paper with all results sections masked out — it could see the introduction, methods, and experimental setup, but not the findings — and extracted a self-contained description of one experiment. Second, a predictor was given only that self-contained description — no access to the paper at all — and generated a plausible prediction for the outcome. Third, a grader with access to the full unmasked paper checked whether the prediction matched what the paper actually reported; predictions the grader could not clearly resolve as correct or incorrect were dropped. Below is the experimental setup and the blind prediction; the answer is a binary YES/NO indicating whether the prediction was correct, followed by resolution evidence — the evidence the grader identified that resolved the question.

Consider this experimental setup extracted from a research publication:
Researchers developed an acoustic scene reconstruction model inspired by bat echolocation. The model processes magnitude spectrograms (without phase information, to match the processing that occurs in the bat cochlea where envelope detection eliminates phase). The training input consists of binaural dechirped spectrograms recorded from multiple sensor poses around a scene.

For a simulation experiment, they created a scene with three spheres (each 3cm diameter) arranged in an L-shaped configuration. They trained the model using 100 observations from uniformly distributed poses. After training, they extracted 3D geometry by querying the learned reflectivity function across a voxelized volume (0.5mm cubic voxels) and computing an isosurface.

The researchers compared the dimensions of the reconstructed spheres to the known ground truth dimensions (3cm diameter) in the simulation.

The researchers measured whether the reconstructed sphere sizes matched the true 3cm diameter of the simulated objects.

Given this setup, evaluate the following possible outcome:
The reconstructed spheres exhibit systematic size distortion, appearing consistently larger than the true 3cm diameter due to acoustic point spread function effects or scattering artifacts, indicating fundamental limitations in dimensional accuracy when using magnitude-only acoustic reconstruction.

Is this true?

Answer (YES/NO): YES